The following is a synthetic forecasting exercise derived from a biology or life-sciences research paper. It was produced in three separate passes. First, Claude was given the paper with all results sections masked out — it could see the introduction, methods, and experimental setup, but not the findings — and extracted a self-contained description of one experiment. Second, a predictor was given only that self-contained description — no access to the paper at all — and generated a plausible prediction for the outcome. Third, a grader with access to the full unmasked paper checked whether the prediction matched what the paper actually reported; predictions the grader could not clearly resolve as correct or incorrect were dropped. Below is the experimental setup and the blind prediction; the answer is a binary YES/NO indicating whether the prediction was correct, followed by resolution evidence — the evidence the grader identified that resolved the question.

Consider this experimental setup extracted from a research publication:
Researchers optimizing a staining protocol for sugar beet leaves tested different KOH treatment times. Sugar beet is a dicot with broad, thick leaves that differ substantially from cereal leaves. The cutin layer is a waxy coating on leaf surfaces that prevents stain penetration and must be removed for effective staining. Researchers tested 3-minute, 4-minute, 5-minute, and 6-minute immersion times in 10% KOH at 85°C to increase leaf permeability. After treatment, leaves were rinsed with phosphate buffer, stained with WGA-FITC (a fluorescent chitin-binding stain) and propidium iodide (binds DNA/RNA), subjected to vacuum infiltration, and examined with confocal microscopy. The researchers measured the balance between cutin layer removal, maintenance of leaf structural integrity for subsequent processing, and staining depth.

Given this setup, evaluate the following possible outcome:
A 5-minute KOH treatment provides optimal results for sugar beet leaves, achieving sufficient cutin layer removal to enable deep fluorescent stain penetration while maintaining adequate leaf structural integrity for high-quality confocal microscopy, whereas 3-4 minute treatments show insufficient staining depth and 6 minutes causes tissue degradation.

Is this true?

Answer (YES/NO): NO